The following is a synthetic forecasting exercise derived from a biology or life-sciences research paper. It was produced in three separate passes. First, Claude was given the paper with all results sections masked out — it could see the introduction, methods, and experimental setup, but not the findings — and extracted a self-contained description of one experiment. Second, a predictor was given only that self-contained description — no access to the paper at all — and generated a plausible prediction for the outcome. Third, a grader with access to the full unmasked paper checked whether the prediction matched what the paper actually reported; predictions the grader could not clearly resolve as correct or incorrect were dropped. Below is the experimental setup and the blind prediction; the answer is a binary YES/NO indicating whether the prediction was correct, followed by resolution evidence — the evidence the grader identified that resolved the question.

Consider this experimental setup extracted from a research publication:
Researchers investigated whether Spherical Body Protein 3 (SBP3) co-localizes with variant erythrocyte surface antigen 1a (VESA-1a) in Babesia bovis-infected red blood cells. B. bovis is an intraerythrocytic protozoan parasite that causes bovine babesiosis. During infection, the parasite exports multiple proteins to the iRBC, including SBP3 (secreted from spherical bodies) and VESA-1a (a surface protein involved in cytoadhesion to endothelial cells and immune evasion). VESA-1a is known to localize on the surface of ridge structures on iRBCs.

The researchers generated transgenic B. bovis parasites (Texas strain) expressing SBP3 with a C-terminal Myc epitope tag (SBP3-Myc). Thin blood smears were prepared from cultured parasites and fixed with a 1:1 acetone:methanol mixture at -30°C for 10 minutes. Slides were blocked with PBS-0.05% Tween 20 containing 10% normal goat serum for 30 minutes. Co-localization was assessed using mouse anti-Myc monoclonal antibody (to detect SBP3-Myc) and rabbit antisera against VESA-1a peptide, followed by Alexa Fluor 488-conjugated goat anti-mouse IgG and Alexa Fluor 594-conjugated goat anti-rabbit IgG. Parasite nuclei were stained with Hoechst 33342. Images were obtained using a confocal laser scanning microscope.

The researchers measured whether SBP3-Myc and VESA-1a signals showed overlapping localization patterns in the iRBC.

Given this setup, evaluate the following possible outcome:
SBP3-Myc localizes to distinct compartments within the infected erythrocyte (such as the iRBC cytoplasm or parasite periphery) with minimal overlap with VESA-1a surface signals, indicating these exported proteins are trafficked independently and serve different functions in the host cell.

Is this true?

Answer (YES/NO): NO